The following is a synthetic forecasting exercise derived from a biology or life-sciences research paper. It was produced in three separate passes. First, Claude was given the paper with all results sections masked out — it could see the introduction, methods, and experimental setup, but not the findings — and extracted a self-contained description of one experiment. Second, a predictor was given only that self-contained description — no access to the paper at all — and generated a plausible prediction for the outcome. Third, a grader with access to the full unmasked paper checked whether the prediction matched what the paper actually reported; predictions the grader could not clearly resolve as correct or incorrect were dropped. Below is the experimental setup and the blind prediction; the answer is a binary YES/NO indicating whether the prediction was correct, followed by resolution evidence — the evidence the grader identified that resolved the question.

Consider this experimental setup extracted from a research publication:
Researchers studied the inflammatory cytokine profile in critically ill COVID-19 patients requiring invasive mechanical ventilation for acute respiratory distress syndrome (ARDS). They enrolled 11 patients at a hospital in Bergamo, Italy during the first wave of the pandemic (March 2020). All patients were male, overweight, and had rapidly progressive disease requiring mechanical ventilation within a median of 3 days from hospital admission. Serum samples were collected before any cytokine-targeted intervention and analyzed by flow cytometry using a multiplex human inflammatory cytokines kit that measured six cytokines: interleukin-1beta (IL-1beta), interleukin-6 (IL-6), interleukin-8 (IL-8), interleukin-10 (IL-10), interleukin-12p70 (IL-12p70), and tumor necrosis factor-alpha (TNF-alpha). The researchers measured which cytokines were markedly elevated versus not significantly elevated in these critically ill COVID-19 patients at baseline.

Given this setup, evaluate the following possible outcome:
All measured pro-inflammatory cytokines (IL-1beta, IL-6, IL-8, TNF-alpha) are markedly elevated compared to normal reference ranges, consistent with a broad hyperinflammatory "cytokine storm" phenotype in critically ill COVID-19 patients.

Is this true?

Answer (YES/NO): NO